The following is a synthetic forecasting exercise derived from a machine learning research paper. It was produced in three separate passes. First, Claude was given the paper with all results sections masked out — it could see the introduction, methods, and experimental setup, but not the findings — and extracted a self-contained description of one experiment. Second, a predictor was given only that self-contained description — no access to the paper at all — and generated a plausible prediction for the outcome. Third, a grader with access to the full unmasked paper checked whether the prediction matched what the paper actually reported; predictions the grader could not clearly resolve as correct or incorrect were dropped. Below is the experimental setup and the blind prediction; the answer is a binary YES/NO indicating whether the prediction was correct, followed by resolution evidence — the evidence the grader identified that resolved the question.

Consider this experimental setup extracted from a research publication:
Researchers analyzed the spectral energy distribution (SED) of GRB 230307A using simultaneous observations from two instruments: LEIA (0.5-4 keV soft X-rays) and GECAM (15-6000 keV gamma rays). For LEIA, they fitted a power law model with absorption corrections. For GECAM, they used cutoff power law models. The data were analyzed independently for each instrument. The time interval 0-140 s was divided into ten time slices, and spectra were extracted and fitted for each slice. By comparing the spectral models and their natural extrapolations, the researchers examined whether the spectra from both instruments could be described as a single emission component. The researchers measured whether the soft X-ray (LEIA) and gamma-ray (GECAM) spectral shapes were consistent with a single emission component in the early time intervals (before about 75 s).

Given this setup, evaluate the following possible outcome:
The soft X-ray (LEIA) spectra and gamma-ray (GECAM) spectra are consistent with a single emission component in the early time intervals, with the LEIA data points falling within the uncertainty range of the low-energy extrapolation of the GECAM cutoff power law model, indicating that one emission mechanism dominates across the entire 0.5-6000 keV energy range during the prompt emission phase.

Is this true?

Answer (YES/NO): NO